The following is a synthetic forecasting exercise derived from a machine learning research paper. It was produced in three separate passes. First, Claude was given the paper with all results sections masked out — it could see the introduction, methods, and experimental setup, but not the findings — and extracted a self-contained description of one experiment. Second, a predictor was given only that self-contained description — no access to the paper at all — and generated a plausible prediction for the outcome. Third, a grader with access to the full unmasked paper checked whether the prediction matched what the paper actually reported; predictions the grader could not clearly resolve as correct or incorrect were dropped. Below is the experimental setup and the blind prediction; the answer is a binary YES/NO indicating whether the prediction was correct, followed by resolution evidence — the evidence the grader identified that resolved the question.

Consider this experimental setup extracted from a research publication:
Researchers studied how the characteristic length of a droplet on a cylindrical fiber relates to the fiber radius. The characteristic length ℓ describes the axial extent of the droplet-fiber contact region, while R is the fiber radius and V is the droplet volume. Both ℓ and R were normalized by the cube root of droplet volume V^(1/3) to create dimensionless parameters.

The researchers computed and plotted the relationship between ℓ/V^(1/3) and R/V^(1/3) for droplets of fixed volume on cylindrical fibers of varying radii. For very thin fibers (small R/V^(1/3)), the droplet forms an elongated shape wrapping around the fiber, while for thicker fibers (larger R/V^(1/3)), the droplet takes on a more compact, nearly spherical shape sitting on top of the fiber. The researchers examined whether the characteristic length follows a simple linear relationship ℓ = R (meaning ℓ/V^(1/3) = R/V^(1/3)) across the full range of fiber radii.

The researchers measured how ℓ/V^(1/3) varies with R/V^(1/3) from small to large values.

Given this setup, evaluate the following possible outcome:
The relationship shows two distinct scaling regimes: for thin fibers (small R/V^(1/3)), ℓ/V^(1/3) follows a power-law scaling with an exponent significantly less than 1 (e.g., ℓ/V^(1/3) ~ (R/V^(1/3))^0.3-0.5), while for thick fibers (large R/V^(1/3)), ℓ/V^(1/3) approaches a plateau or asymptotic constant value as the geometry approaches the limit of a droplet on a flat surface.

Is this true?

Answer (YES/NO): NO